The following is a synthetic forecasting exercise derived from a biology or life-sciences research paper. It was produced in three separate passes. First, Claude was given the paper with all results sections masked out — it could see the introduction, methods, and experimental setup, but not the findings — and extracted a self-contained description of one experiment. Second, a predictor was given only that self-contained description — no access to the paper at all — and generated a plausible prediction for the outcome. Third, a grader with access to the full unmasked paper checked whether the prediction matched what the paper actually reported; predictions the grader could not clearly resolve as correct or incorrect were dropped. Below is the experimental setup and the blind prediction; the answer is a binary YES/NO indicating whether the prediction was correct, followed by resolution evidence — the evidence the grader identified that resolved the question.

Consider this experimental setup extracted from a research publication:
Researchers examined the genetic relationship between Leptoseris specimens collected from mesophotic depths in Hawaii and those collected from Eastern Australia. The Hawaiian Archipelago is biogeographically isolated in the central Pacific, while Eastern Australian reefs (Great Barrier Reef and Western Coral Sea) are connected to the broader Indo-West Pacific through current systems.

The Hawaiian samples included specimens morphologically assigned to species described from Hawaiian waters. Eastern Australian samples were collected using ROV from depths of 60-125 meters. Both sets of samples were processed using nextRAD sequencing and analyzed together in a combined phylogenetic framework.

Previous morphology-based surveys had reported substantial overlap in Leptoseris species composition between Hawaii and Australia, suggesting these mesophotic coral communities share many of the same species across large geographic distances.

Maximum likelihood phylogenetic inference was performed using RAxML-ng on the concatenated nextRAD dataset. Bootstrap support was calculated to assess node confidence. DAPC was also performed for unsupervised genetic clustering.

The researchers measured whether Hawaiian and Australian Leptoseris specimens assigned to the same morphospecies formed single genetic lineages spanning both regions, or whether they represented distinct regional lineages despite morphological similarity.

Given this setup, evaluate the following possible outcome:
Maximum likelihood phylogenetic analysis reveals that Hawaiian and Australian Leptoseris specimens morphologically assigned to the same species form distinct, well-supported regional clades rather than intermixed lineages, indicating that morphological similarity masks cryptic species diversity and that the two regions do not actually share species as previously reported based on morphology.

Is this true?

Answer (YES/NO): YES